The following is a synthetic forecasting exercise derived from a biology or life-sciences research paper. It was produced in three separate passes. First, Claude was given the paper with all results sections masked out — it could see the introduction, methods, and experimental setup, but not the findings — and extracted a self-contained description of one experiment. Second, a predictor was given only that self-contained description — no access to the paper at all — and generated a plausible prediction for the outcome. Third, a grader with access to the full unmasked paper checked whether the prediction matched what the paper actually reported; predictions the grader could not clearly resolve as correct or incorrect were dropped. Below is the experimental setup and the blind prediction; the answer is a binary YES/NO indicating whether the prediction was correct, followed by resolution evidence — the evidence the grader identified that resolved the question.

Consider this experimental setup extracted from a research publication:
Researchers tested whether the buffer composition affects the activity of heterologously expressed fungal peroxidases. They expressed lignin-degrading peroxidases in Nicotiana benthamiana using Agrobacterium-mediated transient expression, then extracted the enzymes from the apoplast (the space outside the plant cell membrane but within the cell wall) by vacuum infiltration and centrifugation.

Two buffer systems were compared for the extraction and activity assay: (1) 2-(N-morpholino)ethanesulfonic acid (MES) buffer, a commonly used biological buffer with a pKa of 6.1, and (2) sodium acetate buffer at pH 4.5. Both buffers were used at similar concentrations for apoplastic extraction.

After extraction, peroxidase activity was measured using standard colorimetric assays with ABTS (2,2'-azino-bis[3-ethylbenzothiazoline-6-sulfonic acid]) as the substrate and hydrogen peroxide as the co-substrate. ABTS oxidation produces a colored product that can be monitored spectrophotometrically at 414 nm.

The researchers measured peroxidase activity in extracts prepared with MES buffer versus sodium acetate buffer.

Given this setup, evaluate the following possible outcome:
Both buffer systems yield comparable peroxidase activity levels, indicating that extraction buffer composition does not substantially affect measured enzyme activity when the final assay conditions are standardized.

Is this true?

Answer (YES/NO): NO